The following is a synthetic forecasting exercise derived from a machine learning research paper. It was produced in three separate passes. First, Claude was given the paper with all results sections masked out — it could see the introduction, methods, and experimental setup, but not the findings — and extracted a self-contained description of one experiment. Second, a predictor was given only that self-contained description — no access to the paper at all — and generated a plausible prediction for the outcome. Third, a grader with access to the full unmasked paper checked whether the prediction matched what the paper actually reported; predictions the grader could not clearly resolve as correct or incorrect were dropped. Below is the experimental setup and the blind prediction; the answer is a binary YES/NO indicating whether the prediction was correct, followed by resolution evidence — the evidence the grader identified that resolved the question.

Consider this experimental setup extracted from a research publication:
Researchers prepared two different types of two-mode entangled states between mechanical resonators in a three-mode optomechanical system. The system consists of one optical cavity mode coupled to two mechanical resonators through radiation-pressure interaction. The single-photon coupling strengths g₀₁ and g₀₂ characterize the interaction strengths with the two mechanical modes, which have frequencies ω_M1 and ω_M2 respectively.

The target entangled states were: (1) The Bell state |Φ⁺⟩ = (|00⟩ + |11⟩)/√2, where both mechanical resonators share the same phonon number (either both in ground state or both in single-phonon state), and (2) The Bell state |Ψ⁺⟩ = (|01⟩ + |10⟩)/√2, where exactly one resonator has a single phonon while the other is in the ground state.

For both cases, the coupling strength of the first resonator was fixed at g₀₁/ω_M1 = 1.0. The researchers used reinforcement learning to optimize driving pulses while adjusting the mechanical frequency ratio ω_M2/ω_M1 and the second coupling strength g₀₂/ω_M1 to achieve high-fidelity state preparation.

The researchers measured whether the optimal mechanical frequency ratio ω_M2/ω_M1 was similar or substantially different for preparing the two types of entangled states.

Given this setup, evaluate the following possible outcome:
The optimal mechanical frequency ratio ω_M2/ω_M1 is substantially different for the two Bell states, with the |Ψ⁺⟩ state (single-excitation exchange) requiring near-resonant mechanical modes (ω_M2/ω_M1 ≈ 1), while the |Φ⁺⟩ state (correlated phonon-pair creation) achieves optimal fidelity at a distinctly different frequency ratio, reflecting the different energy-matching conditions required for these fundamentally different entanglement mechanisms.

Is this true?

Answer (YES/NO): NO